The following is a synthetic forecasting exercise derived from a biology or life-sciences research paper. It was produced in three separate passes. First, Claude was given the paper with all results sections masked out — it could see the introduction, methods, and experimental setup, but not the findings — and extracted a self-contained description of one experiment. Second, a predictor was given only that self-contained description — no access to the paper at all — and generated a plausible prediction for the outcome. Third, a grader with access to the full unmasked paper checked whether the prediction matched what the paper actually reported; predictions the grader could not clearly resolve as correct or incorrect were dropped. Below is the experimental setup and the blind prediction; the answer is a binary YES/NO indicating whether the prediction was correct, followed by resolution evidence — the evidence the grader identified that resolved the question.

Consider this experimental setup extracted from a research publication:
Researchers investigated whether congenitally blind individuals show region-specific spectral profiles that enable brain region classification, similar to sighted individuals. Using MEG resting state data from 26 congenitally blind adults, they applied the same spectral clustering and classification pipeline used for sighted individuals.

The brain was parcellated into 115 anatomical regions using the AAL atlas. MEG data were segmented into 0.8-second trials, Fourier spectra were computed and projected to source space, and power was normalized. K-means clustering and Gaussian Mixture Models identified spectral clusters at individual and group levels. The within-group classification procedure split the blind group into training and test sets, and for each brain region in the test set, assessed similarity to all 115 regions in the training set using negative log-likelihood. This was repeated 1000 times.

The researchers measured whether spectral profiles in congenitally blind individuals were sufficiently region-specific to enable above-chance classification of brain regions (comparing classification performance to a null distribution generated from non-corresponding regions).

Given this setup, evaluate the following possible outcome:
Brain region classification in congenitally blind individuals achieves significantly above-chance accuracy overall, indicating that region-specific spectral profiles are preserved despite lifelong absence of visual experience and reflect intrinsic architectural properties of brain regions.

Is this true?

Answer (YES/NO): YES